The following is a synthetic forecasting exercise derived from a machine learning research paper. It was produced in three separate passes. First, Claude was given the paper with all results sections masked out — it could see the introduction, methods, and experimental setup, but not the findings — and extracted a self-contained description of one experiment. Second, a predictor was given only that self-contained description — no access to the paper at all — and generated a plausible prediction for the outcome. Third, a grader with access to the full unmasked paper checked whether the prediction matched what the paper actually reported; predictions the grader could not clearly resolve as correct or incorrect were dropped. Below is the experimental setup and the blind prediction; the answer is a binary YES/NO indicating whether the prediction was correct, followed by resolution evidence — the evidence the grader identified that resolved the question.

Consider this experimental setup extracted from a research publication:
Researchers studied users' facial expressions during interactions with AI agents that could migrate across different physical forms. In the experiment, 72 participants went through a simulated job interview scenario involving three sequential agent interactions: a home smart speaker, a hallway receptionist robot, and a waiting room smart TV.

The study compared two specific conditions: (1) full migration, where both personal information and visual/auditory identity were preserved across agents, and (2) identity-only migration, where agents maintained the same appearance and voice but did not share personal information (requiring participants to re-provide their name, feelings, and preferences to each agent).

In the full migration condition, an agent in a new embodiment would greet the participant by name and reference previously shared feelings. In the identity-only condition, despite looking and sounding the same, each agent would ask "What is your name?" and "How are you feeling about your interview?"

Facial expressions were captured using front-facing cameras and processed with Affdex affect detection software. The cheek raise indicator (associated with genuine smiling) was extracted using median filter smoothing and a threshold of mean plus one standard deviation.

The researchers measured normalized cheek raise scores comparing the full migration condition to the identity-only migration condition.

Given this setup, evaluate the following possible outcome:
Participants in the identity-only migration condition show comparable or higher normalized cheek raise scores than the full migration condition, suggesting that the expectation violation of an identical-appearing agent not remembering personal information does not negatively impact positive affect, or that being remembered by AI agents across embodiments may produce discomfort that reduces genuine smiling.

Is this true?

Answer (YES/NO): YES